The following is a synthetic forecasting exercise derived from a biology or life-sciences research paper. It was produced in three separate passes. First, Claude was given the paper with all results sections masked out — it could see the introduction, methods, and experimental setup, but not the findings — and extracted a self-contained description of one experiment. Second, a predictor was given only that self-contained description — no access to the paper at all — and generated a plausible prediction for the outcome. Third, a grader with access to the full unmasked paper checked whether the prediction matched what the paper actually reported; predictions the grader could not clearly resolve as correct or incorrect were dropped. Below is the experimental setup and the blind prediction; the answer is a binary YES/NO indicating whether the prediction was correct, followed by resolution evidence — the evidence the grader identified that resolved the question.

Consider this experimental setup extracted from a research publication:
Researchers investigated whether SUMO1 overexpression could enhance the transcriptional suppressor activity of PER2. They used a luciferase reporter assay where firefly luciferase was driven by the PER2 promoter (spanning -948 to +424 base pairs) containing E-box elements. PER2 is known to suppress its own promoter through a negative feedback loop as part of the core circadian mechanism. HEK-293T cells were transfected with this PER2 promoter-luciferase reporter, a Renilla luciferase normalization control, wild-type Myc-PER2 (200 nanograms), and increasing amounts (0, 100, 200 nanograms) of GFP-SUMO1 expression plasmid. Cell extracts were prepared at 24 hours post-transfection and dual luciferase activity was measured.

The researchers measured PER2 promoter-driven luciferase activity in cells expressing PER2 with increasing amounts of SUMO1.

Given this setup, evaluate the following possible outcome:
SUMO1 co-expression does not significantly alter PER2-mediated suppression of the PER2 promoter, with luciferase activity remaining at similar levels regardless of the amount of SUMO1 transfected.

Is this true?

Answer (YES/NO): NO